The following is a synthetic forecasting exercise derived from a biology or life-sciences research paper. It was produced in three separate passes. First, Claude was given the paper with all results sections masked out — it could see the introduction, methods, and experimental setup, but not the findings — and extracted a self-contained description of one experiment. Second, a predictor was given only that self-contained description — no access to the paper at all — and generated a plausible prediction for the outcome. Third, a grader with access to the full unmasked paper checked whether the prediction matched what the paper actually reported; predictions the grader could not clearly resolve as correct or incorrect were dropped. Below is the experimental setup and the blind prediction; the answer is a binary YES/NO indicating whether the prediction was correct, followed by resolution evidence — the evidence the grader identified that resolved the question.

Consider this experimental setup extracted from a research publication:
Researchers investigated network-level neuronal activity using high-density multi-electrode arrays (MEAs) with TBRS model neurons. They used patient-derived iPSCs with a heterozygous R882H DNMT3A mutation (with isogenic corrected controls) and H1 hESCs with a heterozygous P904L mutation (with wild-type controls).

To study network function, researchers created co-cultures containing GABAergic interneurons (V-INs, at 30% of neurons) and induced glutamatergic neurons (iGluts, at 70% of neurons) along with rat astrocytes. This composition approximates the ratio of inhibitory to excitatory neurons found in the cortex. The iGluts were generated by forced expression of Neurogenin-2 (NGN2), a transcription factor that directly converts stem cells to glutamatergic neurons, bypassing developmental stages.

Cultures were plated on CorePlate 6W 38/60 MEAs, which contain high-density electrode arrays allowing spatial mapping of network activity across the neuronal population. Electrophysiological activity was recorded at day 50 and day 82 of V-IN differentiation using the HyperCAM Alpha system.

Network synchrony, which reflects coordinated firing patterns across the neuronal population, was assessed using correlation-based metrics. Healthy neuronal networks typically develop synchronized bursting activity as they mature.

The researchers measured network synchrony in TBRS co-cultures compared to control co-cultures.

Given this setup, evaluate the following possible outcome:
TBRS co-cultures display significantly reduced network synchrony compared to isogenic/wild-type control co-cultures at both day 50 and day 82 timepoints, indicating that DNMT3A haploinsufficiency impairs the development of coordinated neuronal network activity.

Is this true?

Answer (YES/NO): NO